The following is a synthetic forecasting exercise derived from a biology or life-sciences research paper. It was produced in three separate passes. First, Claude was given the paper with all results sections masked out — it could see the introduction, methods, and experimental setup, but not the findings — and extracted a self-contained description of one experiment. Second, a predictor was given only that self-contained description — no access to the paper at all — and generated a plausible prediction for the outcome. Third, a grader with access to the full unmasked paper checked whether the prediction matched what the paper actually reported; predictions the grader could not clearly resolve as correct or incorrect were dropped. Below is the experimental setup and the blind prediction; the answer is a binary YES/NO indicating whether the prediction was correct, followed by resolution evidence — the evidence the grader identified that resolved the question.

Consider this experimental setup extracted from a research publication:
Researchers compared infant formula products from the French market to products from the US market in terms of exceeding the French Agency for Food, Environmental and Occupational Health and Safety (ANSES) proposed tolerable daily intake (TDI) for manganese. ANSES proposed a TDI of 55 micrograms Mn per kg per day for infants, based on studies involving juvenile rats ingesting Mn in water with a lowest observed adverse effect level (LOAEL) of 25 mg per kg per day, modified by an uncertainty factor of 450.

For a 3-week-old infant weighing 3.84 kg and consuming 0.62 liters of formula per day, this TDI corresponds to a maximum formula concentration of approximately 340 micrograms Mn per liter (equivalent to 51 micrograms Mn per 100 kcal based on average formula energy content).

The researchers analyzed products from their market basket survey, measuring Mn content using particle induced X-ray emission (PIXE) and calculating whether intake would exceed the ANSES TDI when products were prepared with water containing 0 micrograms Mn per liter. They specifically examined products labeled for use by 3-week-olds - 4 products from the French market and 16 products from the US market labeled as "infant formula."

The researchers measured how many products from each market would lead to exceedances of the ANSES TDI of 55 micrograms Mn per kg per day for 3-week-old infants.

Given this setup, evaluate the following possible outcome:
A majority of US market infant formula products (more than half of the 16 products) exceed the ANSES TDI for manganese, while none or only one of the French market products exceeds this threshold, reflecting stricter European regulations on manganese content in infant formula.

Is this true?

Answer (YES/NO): NO